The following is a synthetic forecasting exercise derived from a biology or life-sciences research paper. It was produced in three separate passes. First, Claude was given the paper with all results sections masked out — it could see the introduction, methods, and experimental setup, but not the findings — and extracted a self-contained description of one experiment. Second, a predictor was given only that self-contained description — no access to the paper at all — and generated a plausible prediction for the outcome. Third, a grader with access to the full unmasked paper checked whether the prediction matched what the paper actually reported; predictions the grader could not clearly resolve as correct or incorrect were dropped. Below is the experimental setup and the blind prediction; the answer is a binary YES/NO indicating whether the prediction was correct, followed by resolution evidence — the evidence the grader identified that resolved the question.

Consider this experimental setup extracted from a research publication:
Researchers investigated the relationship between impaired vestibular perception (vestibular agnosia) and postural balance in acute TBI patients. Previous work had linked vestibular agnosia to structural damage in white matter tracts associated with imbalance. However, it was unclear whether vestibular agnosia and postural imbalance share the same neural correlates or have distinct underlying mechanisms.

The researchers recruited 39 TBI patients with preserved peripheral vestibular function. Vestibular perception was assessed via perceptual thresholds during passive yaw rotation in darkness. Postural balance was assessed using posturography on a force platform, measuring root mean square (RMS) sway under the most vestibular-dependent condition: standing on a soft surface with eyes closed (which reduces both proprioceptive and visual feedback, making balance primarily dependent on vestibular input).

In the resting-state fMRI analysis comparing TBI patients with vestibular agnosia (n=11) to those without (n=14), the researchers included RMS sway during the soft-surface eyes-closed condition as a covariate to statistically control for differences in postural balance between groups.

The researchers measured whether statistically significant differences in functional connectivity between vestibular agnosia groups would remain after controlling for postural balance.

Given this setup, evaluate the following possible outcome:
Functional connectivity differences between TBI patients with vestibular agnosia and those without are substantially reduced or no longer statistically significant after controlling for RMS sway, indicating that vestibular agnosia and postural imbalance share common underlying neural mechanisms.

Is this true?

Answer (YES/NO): NO